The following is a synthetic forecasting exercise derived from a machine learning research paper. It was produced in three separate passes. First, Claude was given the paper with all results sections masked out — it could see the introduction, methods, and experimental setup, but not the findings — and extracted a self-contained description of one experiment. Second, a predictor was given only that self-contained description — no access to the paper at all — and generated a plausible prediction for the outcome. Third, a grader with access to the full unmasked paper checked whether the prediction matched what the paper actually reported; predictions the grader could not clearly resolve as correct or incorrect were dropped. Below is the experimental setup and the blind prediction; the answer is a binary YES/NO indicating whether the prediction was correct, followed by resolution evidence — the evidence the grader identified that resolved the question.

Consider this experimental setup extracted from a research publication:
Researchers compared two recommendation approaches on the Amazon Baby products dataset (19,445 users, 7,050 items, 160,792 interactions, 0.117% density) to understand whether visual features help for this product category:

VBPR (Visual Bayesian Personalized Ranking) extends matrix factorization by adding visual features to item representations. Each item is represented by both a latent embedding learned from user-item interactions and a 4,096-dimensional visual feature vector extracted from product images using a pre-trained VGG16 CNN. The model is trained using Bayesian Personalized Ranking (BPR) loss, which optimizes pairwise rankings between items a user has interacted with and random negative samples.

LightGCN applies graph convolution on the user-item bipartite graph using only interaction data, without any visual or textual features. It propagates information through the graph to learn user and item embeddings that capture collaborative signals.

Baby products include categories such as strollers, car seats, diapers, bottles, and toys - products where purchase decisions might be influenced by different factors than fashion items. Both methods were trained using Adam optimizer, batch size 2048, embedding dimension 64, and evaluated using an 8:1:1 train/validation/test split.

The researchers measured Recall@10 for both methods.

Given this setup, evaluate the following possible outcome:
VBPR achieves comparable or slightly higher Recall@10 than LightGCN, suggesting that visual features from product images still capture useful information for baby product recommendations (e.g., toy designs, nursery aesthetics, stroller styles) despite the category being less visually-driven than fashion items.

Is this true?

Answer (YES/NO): NO